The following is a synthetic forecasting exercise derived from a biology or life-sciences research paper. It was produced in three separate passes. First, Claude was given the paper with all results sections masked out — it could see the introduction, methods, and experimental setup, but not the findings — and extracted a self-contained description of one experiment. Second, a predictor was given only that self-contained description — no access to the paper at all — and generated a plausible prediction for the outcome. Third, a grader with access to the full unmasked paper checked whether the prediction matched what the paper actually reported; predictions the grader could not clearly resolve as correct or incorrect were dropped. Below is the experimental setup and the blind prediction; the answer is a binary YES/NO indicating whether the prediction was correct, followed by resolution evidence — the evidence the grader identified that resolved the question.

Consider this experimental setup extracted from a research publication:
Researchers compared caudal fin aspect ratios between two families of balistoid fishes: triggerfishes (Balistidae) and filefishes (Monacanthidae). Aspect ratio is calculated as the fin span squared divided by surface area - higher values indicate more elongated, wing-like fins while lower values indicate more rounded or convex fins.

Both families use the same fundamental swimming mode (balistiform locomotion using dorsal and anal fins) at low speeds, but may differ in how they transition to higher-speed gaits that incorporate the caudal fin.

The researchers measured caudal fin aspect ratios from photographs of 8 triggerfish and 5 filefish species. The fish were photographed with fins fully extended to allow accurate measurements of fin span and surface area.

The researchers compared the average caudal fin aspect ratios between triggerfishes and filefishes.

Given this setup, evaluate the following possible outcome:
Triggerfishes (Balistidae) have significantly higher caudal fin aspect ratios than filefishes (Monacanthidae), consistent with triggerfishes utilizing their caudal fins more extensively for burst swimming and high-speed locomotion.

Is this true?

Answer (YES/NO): NO